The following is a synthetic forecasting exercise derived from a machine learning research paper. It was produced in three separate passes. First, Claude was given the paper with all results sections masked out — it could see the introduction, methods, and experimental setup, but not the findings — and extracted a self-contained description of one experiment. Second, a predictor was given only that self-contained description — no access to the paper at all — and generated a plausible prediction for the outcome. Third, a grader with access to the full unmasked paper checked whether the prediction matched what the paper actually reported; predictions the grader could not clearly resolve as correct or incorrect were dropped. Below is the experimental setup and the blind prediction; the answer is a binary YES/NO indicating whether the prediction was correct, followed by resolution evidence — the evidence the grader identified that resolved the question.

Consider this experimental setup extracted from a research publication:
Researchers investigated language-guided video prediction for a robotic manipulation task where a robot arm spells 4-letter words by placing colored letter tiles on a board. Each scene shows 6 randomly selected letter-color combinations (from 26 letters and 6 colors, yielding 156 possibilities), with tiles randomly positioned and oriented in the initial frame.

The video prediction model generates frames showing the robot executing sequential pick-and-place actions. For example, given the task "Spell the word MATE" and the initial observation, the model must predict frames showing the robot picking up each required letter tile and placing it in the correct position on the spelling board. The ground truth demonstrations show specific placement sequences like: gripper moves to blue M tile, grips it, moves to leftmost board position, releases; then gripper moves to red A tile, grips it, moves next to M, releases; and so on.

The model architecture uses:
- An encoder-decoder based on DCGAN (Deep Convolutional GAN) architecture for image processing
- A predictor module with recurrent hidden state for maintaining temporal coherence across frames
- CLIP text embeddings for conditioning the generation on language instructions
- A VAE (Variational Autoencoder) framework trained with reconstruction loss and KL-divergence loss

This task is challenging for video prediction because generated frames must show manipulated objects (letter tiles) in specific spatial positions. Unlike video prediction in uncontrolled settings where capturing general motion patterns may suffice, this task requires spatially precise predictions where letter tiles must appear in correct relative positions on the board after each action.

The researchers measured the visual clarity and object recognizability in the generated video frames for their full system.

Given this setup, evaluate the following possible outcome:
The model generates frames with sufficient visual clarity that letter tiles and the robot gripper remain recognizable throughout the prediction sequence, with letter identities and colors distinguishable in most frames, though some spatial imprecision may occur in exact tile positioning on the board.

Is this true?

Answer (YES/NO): NO